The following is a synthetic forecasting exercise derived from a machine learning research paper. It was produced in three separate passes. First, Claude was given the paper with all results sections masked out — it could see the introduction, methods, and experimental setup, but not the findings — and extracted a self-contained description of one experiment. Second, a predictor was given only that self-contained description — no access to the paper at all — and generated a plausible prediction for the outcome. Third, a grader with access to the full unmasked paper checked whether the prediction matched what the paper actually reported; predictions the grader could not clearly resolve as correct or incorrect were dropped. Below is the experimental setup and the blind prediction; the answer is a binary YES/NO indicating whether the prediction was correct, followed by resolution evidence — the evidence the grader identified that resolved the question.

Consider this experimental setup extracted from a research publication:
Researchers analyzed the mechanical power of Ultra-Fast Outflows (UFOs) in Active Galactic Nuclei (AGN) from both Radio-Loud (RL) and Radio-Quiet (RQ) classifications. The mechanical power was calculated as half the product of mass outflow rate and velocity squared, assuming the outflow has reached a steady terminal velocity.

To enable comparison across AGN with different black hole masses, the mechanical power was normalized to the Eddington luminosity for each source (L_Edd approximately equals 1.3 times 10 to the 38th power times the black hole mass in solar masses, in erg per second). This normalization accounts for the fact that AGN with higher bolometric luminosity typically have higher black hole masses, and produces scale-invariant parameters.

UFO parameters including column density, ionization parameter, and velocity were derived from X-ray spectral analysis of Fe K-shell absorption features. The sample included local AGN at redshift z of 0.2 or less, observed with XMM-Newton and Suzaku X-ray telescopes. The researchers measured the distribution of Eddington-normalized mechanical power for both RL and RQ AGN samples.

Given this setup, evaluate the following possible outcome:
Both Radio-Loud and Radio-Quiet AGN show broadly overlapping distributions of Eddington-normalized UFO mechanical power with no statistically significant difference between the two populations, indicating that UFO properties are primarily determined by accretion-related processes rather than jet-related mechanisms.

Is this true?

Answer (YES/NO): YES